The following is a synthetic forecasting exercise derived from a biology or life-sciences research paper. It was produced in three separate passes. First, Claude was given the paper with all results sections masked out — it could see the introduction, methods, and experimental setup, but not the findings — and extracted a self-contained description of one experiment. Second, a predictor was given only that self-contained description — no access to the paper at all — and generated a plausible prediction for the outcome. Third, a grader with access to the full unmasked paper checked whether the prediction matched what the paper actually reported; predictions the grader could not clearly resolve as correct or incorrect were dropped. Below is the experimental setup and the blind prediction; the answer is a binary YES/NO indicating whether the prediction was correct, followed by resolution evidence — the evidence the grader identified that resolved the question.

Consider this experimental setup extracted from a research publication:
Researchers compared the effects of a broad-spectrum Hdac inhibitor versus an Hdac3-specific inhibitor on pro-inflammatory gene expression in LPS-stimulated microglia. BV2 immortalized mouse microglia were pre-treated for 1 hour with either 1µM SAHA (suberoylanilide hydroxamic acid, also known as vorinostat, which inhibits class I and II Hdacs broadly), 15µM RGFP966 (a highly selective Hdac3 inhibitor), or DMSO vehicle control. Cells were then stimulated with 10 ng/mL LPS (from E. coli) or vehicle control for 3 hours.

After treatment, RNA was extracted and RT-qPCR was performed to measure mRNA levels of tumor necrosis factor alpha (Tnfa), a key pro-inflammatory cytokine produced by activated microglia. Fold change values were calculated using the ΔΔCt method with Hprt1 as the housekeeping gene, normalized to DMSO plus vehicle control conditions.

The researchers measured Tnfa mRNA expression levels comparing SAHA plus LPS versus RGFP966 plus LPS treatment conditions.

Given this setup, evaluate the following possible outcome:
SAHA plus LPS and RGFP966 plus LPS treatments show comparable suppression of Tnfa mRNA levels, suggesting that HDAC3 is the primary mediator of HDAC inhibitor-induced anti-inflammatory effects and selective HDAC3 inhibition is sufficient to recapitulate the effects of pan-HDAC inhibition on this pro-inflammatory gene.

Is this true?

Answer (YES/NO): NO